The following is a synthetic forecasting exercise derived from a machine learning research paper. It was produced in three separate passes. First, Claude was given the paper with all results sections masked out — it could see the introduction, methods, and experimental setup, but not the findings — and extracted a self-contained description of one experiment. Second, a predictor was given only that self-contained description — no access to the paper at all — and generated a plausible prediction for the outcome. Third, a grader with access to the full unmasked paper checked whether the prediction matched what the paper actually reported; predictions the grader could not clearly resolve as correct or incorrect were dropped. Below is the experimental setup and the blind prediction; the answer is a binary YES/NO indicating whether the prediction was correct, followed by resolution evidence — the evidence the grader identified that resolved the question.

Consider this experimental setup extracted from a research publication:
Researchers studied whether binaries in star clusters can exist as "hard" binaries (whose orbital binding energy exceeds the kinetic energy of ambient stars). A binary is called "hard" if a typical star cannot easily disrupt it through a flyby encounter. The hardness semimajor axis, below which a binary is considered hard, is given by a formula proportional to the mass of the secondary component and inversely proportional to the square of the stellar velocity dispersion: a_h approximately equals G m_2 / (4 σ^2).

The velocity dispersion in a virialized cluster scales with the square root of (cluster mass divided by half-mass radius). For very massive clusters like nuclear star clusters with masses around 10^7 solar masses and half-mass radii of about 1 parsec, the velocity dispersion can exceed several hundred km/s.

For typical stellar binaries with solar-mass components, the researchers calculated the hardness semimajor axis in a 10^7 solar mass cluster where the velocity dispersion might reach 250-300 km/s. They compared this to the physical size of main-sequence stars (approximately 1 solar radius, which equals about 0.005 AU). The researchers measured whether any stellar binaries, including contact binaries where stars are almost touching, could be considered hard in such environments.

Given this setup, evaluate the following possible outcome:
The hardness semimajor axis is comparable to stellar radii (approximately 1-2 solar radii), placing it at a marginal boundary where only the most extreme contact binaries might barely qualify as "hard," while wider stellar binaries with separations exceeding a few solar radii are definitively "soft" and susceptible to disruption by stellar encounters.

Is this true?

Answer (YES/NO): NO